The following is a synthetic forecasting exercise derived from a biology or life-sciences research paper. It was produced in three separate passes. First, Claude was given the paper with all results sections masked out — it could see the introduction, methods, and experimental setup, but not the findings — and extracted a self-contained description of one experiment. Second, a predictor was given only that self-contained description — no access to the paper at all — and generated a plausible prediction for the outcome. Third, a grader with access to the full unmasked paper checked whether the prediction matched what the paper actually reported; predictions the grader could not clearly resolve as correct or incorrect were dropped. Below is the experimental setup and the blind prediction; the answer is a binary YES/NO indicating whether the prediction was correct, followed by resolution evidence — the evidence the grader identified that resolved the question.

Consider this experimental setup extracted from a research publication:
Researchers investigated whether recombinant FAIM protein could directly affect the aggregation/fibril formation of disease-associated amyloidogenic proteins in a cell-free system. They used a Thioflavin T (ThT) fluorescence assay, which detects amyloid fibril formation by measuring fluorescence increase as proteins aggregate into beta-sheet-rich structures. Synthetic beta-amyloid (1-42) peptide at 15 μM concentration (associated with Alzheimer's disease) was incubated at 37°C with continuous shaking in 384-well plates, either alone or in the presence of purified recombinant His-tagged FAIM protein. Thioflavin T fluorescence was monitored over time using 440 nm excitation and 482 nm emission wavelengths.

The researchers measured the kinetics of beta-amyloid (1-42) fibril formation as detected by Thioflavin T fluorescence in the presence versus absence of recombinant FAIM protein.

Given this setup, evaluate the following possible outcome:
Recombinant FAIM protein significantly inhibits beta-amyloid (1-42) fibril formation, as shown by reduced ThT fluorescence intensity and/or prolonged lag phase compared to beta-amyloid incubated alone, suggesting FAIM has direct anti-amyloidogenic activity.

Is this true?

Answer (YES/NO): YES